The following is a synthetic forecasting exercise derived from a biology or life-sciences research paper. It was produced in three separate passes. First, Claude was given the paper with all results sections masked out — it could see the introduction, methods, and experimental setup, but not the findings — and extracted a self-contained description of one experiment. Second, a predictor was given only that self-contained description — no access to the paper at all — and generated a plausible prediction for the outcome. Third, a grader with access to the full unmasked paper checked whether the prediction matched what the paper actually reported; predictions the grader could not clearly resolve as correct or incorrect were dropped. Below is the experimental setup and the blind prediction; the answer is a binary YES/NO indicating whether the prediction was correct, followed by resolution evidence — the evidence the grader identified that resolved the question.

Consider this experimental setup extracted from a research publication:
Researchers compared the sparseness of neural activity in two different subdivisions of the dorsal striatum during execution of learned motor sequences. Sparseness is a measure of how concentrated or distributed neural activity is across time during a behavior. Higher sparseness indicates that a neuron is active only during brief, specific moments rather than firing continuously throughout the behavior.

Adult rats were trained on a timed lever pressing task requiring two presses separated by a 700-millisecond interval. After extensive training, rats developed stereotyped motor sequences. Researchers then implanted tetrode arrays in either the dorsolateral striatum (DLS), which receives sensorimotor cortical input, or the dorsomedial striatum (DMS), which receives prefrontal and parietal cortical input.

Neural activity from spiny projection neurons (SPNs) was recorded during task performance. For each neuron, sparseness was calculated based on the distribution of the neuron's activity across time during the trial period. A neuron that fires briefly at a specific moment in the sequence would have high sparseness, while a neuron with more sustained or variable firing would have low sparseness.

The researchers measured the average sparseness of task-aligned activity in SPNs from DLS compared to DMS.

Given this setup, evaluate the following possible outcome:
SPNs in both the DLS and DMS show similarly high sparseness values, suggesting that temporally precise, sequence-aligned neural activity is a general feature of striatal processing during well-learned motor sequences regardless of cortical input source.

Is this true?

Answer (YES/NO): NO